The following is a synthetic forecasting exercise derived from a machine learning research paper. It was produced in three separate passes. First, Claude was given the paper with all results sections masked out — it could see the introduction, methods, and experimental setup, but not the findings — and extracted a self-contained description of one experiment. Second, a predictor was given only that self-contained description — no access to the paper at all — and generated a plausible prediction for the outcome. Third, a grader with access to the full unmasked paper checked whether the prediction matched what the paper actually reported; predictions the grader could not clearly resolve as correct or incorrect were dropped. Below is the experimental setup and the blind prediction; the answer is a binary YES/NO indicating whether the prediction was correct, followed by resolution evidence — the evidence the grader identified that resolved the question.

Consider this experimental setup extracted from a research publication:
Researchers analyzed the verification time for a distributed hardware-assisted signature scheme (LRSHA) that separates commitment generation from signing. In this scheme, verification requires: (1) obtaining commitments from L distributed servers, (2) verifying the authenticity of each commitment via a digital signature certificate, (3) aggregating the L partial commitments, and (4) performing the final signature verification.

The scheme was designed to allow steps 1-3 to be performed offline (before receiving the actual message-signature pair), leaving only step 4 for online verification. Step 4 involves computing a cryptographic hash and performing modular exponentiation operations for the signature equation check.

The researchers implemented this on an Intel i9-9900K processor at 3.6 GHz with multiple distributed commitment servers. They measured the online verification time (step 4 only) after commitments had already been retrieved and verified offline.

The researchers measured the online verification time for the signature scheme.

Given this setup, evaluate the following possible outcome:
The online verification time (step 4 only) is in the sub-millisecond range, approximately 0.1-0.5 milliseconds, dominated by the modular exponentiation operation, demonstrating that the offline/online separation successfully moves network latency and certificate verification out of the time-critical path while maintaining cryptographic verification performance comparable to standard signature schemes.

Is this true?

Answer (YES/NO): NO